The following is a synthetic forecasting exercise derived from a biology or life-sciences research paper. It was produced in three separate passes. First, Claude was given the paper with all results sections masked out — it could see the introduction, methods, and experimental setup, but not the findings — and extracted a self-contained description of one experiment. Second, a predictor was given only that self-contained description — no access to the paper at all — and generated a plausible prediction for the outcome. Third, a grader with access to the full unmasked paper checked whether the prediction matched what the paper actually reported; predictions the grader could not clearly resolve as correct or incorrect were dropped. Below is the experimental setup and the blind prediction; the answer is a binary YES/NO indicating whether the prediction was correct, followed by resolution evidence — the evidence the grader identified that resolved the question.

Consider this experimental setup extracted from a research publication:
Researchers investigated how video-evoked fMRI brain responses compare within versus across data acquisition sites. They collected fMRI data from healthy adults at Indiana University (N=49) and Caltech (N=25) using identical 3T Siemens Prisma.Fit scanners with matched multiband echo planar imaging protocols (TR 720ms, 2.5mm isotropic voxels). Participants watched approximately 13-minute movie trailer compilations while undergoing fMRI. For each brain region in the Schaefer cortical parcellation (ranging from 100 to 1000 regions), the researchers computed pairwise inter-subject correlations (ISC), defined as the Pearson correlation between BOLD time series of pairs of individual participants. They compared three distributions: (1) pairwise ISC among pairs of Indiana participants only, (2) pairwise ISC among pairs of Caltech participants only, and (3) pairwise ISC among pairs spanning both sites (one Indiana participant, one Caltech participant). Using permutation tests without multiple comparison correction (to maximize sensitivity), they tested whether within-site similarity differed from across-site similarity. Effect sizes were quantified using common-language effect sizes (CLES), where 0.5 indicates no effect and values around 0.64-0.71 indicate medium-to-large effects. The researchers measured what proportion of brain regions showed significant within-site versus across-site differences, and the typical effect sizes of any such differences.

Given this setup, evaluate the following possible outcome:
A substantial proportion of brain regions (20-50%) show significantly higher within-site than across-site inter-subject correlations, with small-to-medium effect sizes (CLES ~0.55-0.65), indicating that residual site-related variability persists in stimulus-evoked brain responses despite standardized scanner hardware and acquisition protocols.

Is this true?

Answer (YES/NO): NO